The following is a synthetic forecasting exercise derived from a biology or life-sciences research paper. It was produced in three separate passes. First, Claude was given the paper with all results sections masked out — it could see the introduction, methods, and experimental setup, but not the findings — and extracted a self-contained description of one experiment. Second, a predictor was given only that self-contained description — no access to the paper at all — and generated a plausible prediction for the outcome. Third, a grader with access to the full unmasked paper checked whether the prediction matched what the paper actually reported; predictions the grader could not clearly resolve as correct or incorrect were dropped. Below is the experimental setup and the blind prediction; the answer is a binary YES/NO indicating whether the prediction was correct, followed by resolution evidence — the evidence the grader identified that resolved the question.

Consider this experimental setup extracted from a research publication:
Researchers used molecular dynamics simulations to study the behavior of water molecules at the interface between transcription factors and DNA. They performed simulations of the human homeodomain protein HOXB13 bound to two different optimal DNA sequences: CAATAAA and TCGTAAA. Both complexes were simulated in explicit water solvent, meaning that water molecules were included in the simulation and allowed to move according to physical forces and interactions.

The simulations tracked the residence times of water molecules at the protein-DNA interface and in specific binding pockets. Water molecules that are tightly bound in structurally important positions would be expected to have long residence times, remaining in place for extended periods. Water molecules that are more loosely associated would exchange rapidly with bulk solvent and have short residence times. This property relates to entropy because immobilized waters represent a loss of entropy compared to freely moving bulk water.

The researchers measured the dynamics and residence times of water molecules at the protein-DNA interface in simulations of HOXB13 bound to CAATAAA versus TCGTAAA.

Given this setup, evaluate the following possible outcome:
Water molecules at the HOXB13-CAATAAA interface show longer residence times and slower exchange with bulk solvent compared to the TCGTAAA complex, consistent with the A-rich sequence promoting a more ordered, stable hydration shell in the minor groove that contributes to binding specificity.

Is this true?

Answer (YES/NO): NO